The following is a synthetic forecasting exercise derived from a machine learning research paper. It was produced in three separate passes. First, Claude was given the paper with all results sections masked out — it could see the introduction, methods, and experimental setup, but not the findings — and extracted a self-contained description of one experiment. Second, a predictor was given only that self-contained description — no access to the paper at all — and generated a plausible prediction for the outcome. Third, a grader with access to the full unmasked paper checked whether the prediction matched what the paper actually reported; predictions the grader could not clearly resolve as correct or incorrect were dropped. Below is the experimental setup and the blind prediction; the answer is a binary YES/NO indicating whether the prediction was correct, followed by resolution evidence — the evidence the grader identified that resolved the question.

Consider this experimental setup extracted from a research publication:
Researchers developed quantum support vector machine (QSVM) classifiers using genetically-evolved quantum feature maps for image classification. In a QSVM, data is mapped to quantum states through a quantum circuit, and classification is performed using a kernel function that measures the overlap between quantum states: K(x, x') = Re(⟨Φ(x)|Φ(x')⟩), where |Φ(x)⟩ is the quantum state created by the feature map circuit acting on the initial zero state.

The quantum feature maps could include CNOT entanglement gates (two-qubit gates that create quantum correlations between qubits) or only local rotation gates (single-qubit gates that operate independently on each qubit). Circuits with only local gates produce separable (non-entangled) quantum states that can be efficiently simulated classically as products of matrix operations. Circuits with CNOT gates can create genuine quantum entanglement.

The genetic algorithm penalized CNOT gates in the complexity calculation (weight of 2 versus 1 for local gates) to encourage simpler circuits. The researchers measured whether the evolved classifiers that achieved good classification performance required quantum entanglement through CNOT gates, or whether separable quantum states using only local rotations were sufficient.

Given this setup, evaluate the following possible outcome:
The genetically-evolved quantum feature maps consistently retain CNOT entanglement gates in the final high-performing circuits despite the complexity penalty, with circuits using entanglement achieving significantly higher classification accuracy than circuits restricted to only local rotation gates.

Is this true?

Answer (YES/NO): NO